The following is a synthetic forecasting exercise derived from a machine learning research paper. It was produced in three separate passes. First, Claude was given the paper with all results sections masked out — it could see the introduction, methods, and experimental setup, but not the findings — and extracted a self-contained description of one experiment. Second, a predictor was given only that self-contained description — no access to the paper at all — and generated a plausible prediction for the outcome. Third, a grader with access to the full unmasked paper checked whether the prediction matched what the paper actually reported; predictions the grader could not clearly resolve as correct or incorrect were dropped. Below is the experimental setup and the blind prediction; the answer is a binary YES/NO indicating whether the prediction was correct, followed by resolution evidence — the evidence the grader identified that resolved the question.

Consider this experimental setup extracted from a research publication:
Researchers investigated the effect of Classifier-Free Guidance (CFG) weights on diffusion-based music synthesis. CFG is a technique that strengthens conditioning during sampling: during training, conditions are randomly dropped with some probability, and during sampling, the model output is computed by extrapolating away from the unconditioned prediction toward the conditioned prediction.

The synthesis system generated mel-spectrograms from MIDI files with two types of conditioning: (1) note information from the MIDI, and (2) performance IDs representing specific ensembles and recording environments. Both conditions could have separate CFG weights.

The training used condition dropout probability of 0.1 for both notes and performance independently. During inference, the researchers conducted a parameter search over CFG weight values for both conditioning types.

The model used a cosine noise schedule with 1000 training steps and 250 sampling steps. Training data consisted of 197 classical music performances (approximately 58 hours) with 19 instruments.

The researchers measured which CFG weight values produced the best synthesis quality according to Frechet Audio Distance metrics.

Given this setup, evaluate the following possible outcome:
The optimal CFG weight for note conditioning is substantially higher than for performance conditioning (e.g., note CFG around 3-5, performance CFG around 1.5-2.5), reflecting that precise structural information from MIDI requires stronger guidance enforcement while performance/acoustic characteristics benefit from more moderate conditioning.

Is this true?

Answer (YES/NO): NO